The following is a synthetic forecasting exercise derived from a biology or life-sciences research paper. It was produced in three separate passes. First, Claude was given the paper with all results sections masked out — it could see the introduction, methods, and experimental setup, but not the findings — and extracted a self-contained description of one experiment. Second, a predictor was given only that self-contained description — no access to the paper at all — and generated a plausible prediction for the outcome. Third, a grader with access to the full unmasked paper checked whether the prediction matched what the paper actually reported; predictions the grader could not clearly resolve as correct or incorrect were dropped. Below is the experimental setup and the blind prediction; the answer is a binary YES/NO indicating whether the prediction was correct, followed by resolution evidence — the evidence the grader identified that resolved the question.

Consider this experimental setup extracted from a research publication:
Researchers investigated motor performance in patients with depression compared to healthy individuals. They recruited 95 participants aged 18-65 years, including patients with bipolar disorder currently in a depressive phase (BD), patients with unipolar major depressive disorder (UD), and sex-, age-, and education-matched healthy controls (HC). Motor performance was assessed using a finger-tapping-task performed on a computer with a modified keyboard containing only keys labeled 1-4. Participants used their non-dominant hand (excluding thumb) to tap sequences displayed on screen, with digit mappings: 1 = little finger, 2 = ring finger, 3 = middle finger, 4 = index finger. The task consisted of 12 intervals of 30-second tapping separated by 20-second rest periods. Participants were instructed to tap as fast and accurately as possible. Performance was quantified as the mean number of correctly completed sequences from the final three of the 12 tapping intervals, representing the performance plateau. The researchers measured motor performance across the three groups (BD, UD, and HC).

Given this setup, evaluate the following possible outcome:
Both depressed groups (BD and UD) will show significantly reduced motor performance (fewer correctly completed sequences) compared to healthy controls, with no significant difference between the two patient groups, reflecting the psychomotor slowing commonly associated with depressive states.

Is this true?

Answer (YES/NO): NO